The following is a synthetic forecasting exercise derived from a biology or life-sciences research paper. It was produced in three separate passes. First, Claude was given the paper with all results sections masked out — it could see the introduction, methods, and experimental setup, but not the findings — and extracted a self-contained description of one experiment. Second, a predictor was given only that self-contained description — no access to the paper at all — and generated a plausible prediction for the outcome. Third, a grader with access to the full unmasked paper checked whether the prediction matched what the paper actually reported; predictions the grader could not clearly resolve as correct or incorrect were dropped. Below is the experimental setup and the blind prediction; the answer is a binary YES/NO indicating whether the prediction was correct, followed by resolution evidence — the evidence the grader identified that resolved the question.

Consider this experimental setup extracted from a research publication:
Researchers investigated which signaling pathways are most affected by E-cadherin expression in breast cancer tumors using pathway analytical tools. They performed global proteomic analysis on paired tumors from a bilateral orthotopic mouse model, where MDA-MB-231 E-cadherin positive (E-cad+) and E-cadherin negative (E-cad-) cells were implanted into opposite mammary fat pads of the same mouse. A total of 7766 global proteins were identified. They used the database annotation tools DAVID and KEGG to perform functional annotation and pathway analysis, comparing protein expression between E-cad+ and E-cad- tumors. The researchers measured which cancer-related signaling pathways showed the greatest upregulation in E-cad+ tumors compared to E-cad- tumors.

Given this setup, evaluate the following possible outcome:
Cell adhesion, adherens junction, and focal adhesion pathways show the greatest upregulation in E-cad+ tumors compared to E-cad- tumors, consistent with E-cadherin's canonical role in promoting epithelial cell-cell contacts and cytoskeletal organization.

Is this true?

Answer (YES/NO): NO